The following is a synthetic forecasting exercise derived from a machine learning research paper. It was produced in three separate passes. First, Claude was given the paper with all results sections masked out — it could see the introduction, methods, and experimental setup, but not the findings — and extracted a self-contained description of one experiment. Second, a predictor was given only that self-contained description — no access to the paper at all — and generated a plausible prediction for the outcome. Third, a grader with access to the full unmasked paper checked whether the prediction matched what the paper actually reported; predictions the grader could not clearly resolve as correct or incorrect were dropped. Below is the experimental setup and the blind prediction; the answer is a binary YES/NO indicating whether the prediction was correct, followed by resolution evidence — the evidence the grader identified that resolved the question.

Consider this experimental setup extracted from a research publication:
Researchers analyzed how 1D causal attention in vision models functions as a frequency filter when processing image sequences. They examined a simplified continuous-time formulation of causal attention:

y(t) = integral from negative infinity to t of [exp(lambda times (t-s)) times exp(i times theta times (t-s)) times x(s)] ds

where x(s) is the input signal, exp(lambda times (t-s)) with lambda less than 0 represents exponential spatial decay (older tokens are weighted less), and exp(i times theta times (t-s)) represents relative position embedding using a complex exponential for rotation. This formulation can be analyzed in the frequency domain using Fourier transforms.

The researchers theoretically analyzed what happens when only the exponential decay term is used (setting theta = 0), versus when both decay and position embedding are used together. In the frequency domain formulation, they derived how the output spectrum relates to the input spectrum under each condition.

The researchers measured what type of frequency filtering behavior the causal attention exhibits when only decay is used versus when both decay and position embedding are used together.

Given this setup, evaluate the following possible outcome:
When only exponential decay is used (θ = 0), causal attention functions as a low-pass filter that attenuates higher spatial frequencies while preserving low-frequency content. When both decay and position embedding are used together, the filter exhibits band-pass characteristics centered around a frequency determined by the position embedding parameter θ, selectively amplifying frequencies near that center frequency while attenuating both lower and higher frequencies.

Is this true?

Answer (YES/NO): YES